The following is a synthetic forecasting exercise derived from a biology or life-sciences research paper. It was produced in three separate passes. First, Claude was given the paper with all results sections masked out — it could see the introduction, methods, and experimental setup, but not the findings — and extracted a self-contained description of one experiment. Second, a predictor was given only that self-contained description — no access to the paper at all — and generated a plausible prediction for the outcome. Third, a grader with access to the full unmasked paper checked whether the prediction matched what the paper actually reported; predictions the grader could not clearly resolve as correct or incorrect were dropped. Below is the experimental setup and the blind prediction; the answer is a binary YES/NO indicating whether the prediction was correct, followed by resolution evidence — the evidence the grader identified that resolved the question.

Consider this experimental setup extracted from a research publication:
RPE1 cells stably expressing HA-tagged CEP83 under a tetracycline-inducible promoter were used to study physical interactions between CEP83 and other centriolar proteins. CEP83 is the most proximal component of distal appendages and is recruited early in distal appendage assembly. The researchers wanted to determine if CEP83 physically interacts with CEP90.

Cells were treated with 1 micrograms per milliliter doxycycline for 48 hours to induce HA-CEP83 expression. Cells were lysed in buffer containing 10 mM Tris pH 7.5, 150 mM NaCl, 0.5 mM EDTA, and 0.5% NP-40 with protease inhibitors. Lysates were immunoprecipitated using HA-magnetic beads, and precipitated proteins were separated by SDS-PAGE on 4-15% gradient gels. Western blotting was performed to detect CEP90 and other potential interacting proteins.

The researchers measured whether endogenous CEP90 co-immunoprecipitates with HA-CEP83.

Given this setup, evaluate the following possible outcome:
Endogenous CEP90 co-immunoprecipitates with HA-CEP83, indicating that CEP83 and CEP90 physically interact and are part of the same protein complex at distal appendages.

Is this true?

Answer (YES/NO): YES